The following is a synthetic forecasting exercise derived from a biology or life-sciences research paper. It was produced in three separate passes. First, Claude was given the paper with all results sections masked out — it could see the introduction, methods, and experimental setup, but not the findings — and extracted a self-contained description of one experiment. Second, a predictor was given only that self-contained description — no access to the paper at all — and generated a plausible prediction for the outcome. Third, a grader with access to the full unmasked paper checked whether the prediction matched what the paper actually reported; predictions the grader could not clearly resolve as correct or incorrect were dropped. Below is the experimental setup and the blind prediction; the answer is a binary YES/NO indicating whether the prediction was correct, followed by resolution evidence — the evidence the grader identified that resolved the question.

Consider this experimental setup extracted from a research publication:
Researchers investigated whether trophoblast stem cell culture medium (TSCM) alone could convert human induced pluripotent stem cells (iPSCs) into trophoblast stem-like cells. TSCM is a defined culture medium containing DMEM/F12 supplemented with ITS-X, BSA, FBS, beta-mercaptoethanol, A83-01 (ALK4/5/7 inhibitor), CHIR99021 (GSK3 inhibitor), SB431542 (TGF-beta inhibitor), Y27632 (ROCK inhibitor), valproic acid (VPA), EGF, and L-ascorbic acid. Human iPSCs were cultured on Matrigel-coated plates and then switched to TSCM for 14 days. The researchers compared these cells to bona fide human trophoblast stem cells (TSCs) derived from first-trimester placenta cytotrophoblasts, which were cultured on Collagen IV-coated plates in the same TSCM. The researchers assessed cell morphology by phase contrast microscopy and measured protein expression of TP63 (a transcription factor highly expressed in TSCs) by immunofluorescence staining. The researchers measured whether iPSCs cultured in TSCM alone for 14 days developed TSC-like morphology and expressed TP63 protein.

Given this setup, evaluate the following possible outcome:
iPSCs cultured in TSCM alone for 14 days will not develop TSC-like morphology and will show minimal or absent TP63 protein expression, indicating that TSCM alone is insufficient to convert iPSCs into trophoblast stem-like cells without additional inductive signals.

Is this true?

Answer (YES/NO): YES